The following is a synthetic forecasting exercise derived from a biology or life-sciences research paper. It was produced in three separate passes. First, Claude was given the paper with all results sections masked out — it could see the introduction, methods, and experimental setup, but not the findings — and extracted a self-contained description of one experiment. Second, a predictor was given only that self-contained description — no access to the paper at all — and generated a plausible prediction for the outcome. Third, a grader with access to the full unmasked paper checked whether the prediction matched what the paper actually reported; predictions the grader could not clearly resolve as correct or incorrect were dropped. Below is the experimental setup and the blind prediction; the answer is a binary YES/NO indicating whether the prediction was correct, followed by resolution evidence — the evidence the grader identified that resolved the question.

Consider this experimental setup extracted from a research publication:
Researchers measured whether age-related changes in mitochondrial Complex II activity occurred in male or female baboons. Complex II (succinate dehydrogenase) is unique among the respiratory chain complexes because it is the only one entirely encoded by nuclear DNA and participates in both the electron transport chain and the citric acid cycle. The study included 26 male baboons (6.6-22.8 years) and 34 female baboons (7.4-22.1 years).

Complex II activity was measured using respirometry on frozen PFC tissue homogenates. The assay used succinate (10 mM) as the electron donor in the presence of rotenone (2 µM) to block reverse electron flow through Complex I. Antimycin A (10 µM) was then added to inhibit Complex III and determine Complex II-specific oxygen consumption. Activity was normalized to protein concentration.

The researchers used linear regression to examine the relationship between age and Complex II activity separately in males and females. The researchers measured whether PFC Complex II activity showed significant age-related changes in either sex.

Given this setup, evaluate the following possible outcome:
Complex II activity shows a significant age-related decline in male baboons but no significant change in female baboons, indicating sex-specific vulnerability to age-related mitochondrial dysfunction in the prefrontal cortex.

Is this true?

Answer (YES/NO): YES